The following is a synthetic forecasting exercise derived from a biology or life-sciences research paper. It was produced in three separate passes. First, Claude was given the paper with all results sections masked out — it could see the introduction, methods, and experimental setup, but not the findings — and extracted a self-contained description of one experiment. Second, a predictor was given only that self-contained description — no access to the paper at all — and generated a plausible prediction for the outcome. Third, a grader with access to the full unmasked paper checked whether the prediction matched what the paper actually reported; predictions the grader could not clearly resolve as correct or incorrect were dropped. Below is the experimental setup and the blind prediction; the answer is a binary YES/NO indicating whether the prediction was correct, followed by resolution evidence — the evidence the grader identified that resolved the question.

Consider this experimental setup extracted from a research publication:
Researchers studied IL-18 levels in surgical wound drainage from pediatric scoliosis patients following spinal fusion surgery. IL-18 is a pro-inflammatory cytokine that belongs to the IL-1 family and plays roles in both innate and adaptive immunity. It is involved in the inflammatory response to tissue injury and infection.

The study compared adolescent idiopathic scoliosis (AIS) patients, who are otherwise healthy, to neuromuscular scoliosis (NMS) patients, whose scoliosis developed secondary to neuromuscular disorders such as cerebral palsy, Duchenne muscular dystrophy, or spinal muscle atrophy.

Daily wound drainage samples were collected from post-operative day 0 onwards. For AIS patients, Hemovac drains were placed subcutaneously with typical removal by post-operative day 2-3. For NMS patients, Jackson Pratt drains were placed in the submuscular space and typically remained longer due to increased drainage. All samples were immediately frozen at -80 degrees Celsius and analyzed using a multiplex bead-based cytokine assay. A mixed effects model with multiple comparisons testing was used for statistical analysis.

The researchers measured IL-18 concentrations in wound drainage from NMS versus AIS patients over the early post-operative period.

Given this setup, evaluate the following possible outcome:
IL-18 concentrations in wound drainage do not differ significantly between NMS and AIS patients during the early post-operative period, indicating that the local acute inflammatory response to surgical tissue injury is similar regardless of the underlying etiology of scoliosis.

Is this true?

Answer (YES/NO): YES